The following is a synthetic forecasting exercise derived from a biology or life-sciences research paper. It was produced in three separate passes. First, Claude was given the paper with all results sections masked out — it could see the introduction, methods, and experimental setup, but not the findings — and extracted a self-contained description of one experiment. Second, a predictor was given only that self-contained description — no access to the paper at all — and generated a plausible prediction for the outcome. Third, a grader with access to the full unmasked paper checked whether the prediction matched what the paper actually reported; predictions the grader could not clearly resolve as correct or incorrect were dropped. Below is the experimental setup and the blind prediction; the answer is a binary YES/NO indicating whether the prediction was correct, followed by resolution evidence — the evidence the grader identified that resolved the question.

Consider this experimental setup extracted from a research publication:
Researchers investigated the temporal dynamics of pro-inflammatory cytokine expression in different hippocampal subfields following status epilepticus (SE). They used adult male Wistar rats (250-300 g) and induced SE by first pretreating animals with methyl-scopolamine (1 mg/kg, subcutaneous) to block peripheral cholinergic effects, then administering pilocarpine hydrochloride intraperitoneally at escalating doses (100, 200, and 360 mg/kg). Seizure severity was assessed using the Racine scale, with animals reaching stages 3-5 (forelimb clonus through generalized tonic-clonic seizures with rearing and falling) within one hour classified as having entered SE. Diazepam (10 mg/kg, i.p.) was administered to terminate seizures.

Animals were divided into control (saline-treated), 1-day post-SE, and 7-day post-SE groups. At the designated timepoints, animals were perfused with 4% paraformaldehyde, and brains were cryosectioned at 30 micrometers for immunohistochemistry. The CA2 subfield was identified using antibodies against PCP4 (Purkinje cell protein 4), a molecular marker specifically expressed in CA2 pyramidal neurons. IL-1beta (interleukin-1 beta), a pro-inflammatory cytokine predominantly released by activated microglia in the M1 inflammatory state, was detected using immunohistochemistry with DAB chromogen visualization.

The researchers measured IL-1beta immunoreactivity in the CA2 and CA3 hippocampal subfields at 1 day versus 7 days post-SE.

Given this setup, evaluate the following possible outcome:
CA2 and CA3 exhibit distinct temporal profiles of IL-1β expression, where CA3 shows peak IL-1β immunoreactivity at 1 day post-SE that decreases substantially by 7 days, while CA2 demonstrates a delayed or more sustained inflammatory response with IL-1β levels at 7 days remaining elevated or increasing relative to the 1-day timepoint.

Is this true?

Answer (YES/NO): NO